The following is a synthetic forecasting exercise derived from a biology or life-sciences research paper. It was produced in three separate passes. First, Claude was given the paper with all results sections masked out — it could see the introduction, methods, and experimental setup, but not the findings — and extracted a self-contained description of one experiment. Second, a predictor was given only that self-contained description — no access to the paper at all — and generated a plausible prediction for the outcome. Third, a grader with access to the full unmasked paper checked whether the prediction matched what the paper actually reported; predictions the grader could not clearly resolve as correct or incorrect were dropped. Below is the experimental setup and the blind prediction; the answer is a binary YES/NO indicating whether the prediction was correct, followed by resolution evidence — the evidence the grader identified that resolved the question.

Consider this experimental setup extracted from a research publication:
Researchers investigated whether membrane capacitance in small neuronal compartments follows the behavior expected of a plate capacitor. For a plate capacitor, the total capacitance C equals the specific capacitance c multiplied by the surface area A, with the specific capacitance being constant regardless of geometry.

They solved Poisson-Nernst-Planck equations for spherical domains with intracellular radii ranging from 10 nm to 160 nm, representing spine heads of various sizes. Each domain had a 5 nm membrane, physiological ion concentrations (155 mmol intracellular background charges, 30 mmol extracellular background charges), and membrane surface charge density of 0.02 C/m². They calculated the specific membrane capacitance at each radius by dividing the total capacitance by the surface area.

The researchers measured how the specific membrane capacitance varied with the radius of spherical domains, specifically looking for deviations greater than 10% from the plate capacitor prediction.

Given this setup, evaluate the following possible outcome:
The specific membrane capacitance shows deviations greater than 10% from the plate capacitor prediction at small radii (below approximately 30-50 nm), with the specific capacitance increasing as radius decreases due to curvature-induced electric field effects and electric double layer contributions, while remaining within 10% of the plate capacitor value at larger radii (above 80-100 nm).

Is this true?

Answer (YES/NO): NO